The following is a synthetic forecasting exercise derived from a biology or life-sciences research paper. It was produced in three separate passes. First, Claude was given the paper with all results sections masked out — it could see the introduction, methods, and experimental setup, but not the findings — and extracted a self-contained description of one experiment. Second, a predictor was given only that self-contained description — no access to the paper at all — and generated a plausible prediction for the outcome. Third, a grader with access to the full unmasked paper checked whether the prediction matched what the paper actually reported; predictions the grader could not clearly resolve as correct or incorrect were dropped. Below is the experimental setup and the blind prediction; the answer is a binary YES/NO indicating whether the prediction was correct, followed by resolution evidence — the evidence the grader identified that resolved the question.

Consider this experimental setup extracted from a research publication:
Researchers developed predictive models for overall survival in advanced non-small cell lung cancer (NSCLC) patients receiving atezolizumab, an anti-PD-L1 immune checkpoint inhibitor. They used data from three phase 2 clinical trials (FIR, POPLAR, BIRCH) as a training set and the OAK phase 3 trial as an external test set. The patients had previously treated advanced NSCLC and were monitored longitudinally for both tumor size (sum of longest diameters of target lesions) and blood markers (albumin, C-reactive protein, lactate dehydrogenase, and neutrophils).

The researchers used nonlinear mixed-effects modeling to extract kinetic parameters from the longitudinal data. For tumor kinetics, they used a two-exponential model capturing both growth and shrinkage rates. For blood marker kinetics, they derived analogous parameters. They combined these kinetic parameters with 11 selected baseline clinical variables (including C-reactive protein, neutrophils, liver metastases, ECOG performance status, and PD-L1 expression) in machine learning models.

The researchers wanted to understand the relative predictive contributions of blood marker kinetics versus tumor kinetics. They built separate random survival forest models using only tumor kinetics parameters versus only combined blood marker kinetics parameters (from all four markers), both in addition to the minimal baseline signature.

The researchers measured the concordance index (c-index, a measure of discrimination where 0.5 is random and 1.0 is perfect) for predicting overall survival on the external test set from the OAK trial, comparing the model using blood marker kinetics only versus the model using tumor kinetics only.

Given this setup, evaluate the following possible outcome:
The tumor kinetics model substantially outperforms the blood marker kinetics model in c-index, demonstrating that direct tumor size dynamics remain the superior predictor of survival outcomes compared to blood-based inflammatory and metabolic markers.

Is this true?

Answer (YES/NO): NO